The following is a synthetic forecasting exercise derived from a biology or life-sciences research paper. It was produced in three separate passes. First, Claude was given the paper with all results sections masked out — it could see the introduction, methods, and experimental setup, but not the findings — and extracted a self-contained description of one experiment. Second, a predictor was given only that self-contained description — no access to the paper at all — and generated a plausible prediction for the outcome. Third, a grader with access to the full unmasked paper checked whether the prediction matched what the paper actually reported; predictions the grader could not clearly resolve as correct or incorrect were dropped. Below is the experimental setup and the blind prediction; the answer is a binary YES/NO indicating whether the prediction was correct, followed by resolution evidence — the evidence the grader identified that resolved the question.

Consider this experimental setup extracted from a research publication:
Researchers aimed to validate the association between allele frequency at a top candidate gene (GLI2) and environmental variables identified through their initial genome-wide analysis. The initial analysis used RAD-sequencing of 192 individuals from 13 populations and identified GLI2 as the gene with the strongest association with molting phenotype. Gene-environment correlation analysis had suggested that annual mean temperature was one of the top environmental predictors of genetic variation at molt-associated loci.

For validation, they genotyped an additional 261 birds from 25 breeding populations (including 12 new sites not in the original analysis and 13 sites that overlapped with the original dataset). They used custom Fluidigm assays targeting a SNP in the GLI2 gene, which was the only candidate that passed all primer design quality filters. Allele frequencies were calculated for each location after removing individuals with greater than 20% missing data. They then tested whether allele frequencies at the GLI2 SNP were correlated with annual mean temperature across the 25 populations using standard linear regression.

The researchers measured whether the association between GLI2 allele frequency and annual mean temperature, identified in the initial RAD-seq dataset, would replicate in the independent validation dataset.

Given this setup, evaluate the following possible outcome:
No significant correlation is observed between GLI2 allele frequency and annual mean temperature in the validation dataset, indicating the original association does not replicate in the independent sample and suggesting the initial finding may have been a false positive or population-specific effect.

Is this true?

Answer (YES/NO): NO